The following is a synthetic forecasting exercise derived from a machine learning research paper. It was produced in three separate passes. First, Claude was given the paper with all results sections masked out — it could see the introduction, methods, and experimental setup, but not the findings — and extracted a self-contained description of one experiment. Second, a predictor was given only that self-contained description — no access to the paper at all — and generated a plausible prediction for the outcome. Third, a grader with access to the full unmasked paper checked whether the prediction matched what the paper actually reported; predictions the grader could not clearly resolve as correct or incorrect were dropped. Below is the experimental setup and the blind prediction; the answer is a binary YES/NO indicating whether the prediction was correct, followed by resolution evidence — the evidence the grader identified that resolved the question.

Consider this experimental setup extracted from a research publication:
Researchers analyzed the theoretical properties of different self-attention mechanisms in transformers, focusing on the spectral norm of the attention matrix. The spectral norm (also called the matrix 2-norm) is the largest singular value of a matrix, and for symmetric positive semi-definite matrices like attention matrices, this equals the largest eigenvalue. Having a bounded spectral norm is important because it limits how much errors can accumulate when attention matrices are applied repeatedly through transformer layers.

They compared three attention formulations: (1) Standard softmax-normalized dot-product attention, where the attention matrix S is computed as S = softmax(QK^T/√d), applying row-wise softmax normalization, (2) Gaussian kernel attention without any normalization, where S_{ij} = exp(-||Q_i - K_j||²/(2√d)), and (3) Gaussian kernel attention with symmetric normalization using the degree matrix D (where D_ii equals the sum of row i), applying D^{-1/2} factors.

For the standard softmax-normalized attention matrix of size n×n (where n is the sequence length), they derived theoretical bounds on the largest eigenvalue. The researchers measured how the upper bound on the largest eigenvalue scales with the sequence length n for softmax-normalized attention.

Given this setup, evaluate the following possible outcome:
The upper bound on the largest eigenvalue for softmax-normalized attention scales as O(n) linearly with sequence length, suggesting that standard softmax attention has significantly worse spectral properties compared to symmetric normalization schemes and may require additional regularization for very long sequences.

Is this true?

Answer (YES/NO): NO